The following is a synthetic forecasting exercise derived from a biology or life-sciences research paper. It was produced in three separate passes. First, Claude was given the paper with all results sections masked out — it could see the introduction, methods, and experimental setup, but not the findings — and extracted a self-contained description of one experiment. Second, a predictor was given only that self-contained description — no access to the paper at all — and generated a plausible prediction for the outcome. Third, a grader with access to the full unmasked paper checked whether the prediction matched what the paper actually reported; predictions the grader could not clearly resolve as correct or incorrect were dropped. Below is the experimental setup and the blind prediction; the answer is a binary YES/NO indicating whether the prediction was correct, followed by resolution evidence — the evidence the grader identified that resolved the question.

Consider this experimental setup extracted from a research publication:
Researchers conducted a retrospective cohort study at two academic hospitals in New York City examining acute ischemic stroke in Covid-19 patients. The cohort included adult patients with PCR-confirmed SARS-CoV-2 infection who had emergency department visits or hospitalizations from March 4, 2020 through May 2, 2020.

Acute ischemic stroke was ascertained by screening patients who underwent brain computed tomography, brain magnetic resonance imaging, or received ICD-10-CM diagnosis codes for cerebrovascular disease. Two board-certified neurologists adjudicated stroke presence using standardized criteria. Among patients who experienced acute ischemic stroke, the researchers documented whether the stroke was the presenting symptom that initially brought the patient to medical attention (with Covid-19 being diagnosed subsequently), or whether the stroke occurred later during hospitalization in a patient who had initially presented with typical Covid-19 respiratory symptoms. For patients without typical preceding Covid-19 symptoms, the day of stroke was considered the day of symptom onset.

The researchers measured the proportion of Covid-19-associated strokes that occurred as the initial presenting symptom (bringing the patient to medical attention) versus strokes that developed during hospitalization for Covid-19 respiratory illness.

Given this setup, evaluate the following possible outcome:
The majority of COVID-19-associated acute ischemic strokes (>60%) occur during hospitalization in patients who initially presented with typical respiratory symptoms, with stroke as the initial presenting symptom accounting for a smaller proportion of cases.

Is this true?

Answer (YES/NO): YES